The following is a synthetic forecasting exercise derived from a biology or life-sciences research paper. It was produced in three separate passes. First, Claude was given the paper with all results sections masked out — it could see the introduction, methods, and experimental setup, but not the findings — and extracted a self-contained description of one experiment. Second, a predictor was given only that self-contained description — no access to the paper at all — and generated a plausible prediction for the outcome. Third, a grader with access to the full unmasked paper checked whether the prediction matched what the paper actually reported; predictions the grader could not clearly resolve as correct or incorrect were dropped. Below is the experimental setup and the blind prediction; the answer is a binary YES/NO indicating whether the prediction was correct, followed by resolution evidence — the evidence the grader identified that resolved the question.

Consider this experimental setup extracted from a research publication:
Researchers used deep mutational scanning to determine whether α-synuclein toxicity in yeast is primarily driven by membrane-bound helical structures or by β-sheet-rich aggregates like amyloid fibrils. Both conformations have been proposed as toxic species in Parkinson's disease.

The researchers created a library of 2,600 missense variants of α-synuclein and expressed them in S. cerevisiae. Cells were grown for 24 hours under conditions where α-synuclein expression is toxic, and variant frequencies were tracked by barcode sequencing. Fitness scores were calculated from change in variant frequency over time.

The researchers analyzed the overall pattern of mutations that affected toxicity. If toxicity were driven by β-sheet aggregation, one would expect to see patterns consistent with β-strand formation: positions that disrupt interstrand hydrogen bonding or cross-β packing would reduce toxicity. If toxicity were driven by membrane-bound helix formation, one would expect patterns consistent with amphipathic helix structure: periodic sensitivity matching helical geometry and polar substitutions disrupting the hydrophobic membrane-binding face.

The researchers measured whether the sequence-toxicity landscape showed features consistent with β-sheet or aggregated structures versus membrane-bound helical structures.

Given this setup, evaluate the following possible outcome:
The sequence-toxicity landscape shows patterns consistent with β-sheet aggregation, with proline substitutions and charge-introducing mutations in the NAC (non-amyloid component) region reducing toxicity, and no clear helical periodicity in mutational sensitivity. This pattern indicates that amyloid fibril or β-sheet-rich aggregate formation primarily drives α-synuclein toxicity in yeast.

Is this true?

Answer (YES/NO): NO